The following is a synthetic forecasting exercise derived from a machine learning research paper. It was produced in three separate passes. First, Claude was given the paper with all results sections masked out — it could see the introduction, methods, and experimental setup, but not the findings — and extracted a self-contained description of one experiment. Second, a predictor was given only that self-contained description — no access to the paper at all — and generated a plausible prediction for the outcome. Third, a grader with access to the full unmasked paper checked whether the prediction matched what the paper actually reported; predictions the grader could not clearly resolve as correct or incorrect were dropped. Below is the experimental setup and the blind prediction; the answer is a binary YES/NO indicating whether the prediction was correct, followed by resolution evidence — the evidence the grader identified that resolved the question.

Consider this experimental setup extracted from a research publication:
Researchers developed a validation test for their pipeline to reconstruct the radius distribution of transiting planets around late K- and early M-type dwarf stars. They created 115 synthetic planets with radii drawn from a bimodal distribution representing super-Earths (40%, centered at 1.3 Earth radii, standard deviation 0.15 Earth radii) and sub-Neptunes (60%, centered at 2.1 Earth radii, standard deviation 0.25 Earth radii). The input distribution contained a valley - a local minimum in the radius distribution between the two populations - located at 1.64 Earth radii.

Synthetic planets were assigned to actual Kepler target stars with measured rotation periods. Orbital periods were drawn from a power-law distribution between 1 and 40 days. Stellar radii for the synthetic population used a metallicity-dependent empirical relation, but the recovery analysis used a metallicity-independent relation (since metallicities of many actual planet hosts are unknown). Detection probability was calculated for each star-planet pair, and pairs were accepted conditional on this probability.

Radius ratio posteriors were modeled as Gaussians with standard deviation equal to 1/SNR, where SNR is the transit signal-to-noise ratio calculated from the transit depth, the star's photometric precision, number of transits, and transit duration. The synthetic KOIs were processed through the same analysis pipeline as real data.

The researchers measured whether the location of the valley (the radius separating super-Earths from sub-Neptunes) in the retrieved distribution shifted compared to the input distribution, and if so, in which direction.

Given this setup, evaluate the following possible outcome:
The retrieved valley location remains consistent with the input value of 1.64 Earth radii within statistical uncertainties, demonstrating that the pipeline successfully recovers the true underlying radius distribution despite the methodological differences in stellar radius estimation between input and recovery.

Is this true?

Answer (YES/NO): NO